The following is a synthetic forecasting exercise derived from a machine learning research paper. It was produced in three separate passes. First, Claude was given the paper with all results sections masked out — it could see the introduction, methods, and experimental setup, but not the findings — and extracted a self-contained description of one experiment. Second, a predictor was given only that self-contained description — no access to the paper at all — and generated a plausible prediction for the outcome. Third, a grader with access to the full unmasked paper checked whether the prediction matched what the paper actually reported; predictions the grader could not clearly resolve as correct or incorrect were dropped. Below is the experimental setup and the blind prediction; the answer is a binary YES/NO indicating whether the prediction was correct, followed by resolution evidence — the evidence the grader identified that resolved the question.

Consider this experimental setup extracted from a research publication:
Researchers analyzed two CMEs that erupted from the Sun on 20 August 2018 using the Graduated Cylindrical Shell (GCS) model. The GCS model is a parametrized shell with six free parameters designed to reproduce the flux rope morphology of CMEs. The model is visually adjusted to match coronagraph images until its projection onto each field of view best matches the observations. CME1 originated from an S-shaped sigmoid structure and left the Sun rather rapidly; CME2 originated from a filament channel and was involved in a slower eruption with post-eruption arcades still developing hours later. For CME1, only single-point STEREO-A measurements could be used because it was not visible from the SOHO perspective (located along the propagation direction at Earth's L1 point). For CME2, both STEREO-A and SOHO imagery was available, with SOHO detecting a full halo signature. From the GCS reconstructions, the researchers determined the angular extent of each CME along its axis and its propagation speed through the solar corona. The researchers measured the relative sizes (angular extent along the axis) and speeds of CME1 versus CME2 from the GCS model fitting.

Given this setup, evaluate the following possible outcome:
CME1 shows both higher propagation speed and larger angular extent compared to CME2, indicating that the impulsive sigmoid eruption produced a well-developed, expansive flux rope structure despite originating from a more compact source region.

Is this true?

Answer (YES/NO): NO